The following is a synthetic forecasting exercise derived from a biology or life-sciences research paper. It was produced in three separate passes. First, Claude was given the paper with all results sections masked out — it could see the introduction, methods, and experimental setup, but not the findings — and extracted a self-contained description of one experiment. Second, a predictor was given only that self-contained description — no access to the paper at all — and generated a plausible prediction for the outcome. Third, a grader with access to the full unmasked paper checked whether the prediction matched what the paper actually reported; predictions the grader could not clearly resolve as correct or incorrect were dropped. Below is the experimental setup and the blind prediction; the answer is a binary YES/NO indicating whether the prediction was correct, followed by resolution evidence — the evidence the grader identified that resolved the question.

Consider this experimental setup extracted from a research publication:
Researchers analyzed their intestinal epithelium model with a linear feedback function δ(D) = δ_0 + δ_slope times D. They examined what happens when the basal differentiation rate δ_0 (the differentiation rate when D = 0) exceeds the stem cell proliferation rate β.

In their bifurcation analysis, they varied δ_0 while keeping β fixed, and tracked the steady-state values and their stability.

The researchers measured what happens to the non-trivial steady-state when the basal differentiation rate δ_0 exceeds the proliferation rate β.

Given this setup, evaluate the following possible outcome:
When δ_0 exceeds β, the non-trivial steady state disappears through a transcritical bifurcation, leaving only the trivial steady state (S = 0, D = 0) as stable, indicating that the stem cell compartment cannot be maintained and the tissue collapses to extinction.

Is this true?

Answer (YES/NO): YES